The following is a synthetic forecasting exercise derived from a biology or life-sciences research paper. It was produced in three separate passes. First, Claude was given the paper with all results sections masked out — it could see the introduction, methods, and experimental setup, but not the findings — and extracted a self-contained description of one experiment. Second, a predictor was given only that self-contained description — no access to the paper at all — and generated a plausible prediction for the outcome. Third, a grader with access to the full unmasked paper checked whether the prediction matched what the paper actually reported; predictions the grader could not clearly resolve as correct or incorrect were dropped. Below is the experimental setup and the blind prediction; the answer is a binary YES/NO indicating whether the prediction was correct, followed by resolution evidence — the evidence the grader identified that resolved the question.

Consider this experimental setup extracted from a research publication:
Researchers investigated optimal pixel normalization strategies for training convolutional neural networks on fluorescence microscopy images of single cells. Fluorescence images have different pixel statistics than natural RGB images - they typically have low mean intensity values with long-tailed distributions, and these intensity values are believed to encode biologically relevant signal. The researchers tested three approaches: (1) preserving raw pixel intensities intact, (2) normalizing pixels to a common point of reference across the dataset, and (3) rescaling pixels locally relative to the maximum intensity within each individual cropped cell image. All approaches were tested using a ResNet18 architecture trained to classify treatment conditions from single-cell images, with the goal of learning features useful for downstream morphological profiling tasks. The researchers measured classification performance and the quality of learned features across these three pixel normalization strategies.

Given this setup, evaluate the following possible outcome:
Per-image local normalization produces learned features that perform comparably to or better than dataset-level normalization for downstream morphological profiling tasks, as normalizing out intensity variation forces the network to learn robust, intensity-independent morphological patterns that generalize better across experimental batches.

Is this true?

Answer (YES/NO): YES